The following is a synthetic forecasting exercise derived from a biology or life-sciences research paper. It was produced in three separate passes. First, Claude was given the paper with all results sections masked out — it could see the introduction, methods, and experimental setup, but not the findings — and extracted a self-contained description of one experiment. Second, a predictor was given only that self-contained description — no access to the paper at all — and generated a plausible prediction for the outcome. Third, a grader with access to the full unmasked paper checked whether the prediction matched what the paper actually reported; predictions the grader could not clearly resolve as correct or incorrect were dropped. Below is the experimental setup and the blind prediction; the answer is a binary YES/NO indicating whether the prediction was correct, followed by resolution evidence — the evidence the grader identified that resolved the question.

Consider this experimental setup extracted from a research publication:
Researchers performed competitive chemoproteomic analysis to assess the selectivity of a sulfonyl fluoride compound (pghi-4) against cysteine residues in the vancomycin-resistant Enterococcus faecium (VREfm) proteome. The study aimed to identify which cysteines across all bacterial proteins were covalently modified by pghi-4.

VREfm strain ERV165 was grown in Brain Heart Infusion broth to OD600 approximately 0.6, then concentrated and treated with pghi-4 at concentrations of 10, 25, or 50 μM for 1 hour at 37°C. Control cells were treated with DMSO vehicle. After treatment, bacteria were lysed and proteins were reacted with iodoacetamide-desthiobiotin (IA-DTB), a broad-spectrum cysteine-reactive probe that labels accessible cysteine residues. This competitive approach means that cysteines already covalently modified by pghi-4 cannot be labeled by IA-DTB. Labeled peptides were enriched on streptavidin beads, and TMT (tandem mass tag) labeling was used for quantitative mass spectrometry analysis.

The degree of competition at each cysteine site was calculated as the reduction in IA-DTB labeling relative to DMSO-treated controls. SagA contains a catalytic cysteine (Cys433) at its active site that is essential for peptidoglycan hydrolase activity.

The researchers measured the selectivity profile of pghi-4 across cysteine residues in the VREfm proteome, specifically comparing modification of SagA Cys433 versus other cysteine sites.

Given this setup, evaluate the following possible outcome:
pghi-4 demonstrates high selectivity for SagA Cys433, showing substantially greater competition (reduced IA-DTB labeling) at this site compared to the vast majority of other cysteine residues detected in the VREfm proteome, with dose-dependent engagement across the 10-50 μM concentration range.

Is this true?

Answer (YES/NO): YES